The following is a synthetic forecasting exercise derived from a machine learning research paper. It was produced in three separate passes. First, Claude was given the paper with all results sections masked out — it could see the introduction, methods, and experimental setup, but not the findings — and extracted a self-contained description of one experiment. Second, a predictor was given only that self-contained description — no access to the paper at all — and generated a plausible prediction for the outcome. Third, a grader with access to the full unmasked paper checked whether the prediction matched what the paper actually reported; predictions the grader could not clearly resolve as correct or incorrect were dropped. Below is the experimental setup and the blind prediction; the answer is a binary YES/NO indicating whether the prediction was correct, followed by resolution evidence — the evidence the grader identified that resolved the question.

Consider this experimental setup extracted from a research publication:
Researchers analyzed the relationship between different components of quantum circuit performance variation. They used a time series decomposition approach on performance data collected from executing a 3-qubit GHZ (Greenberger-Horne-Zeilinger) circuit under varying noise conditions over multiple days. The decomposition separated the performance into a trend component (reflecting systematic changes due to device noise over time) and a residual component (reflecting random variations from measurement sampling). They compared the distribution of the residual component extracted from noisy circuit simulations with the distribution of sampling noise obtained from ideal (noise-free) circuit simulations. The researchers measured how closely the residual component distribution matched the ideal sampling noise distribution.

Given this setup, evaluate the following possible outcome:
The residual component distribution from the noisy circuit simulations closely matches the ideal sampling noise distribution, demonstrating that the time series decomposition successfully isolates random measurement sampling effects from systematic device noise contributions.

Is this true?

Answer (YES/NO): YES